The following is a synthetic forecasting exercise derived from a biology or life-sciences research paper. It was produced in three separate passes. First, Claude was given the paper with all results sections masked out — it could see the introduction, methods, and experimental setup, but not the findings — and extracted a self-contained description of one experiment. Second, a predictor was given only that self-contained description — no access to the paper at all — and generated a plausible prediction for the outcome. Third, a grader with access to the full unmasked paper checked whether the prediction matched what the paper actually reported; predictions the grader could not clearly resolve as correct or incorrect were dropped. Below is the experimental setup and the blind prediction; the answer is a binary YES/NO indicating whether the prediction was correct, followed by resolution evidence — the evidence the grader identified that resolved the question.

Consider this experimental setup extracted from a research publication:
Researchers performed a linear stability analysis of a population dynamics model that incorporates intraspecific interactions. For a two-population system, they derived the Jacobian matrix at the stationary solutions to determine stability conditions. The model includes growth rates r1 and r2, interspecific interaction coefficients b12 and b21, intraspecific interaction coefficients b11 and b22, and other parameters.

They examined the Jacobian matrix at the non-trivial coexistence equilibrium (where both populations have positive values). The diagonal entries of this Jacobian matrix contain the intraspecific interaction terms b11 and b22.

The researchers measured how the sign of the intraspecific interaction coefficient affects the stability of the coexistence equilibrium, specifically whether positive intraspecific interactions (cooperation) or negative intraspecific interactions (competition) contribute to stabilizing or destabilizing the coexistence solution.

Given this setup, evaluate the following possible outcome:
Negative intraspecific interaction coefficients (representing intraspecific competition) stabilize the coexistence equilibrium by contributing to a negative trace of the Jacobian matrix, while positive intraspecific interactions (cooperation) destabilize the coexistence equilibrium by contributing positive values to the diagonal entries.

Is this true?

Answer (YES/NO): NO